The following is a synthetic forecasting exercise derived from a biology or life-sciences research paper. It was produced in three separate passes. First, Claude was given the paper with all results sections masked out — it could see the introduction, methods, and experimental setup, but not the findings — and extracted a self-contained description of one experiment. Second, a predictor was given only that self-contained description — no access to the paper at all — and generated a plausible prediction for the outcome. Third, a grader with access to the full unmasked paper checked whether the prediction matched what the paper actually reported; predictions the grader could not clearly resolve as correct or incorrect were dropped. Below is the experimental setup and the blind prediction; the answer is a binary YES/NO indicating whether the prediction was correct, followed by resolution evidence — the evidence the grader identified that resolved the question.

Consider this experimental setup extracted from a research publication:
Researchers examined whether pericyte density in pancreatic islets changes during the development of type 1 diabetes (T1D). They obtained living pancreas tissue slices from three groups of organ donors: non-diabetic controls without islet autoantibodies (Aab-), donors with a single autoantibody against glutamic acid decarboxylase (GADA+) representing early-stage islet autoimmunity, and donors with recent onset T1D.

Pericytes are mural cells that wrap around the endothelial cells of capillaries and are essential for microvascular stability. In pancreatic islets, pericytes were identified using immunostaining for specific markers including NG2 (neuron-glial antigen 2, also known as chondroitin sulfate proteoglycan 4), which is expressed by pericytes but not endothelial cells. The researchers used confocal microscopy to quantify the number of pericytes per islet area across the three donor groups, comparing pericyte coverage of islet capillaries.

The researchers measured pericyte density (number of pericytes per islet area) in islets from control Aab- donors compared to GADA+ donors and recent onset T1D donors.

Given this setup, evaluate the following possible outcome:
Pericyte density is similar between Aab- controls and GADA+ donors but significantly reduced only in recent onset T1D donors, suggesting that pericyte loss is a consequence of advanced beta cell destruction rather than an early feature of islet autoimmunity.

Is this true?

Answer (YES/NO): NO